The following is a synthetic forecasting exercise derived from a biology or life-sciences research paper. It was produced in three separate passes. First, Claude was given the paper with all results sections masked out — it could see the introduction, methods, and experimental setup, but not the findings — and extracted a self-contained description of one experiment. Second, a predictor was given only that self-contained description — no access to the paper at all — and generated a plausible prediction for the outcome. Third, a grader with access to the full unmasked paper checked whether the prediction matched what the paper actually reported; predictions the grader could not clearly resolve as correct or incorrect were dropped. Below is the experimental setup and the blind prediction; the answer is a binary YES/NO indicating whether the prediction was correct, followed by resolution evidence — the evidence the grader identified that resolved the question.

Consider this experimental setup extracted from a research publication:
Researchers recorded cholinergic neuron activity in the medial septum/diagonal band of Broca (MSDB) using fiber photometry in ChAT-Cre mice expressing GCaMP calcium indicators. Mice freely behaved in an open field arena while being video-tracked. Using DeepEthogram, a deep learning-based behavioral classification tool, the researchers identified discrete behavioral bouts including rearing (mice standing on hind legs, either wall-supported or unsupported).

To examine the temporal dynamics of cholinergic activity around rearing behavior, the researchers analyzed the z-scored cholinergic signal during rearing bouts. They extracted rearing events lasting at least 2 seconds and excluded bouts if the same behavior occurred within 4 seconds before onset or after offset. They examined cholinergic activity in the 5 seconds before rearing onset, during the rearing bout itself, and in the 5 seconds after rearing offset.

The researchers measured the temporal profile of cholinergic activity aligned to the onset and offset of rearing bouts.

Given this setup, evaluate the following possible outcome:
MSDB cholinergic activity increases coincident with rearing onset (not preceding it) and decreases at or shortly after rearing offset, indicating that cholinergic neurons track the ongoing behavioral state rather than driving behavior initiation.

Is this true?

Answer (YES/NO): NO